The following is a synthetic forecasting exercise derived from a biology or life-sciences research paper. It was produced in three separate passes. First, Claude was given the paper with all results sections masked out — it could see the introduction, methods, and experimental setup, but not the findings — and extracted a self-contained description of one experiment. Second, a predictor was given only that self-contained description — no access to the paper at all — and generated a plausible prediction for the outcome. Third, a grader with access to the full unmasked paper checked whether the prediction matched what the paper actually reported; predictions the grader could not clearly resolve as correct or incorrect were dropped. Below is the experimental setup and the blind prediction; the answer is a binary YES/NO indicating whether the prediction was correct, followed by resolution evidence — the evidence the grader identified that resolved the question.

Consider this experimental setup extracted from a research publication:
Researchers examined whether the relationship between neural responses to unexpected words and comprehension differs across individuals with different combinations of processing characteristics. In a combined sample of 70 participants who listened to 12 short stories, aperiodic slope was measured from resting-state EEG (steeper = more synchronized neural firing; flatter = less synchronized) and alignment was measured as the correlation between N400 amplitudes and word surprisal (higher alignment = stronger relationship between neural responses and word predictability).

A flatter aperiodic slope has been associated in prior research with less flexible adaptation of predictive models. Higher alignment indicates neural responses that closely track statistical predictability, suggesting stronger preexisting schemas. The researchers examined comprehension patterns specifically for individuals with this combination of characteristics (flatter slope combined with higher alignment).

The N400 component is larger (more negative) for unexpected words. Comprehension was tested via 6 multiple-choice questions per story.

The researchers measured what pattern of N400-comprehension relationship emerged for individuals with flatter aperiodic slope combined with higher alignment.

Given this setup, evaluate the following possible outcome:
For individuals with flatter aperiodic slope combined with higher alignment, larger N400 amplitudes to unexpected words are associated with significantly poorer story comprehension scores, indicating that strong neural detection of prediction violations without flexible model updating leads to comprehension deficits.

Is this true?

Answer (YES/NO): YES